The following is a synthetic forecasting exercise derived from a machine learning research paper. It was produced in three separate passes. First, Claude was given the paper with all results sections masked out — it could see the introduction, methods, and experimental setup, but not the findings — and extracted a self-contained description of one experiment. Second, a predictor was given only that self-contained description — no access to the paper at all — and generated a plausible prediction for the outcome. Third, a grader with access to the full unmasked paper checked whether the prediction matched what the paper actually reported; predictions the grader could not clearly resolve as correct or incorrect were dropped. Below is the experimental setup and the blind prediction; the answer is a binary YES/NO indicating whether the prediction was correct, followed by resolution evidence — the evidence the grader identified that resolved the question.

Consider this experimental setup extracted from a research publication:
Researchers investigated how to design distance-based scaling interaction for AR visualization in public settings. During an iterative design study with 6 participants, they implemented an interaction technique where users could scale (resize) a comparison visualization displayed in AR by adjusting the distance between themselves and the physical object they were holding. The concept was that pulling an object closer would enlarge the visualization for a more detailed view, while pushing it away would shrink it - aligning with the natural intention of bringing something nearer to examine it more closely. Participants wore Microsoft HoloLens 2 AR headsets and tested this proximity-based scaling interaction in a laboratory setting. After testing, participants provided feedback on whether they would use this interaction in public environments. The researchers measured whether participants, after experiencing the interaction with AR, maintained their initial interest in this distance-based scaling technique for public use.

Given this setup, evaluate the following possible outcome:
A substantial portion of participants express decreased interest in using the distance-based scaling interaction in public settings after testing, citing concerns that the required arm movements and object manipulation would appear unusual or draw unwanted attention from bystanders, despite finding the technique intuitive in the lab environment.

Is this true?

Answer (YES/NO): NO